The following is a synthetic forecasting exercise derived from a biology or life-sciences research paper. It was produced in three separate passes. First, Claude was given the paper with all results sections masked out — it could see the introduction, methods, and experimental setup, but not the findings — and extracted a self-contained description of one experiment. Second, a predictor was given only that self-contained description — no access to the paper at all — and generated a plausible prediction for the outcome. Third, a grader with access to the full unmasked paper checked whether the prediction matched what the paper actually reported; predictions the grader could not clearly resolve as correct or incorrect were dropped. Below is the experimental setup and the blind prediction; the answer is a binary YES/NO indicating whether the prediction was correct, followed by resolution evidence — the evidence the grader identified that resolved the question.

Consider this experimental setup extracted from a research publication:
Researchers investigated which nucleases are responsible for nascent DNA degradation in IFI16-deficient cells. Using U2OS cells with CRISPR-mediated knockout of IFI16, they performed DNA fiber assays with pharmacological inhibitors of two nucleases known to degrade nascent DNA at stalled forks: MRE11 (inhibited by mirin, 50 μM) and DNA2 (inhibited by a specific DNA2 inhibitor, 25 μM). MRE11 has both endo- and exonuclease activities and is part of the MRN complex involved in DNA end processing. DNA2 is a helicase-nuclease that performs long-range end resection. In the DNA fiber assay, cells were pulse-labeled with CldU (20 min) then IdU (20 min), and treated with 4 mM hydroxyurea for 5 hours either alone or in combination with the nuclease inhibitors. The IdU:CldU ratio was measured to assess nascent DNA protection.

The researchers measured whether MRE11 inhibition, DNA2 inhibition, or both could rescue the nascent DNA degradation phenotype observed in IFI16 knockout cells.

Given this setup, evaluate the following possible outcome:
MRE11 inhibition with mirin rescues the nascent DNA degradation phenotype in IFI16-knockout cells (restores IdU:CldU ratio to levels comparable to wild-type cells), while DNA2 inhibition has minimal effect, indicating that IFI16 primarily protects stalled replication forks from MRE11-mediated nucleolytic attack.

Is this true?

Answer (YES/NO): NO